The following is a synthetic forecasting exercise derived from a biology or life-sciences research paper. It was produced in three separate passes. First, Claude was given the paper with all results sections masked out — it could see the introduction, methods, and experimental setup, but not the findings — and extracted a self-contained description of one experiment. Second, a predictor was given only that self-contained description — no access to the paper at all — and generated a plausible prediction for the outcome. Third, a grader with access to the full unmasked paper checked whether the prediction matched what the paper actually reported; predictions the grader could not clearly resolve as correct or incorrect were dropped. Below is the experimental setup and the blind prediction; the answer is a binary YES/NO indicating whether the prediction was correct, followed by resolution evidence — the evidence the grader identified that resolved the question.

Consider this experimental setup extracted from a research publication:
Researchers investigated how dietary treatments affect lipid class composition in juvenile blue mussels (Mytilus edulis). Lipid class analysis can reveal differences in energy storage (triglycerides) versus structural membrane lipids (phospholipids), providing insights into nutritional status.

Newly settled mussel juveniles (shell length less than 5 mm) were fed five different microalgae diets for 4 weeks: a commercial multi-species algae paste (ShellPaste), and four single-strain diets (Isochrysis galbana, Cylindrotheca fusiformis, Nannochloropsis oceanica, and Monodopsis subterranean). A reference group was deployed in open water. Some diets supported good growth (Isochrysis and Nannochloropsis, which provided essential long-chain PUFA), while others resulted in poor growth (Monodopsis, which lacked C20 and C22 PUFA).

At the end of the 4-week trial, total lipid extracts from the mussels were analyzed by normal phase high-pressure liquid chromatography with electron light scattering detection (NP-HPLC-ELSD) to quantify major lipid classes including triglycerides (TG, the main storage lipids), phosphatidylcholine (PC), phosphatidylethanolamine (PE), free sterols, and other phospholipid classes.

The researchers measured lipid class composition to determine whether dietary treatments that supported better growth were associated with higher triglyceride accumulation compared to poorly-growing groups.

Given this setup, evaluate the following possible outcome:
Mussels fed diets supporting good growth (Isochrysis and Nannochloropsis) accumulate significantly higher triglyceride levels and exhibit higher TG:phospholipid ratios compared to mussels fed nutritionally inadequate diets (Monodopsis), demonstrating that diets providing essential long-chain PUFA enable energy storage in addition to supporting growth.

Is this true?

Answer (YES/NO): YES